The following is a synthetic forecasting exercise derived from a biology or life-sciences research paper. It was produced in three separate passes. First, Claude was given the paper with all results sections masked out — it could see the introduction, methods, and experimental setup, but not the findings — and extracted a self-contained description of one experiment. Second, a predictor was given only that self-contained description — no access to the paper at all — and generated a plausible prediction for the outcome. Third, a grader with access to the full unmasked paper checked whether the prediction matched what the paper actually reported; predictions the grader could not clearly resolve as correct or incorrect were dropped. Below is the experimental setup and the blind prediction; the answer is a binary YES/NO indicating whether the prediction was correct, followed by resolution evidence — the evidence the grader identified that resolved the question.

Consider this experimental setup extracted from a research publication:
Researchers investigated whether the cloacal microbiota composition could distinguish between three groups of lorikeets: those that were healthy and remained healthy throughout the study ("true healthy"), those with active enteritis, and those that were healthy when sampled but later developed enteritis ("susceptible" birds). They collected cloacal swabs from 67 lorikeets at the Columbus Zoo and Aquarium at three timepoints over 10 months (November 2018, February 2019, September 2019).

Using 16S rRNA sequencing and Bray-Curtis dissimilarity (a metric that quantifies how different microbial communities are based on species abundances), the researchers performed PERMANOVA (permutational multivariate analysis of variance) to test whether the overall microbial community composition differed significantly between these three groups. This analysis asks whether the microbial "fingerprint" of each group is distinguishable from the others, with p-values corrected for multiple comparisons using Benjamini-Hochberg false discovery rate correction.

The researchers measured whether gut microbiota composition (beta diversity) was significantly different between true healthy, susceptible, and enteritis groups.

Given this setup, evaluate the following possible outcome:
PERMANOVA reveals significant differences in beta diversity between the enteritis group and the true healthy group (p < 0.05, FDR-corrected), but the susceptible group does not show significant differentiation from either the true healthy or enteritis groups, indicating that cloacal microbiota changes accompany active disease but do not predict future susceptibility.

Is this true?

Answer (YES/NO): NO